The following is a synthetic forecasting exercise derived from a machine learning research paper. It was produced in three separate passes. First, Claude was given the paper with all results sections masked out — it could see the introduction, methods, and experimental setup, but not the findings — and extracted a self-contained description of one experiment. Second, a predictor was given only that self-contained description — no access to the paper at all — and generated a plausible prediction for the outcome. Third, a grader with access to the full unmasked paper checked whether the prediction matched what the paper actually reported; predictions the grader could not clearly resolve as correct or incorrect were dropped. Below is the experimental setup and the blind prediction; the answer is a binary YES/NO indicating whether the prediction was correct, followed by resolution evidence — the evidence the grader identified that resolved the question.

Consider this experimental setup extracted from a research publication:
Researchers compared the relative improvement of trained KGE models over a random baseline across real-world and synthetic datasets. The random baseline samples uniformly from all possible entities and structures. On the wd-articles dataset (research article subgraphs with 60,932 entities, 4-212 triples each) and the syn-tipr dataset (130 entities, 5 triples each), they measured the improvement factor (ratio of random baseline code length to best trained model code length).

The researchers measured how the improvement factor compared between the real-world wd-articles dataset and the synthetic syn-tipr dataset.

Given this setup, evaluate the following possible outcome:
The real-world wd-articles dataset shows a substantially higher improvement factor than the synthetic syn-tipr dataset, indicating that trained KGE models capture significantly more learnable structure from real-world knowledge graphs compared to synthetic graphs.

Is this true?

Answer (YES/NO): YES